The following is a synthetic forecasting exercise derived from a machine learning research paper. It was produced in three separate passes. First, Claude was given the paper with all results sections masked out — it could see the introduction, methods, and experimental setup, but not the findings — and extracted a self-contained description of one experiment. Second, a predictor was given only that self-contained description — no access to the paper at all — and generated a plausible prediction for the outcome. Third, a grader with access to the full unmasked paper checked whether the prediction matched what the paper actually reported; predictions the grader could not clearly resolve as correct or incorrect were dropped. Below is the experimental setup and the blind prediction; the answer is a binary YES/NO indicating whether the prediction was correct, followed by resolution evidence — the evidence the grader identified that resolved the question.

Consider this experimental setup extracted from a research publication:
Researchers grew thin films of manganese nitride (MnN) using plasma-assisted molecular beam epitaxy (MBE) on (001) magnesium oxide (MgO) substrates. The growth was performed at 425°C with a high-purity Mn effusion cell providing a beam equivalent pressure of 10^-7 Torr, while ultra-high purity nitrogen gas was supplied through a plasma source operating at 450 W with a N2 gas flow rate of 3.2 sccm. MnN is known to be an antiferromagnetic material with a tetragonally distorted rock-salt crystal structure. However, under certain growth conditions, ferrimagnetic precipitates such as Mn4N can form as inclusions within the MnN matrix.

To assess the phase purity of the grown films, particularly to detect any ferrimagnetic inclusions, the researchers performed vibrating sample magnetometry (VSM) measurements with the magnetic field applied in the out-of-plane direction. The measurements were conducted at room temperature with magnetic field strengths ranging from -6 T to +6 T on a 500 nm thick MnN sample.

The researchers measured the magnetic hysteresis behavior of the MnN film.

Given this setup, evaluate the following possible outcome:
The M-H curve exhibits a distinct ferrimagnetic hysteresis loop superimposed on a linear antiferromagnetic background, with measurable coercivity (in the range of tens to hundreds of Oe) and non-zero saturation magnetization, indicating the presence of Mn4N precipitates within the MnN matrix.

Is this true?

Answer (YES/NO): NO